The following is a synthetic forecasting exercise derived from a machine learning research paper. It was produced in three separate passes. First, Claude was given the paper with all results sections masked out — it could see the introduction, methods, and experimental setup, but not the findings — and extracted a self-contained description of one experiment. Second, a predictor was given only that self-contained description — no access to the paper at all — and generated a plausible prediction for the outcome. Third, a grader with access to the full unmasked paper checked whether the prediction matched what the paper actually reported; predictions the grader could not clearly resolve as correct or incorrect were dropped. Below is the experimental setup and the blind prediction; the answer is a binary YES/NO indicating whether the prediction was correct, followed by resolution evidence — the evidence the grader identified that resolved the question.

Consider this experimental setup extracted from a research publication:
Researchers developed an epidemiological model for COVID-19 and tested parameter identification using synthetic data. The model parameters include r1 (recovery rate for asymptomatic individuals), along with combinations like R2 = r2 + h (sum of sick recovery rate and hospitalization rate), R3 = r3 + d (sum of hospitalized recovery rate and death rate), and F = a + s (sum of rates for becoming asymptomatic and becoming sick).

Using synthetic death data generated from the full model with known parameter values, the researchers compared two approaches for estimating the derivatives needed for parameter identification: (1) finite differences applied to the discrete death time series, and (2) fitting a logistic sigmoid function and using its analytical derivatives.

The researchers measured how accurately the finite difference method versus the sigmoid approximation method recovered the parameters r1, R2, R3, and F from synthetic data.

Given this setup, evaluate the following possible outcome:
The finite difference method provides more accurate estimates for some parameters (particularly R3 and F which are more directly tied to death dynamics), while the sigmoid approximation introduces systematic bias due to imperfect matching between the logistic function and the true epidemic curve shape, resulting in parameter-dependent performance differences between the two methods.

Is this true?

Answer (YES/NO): NO